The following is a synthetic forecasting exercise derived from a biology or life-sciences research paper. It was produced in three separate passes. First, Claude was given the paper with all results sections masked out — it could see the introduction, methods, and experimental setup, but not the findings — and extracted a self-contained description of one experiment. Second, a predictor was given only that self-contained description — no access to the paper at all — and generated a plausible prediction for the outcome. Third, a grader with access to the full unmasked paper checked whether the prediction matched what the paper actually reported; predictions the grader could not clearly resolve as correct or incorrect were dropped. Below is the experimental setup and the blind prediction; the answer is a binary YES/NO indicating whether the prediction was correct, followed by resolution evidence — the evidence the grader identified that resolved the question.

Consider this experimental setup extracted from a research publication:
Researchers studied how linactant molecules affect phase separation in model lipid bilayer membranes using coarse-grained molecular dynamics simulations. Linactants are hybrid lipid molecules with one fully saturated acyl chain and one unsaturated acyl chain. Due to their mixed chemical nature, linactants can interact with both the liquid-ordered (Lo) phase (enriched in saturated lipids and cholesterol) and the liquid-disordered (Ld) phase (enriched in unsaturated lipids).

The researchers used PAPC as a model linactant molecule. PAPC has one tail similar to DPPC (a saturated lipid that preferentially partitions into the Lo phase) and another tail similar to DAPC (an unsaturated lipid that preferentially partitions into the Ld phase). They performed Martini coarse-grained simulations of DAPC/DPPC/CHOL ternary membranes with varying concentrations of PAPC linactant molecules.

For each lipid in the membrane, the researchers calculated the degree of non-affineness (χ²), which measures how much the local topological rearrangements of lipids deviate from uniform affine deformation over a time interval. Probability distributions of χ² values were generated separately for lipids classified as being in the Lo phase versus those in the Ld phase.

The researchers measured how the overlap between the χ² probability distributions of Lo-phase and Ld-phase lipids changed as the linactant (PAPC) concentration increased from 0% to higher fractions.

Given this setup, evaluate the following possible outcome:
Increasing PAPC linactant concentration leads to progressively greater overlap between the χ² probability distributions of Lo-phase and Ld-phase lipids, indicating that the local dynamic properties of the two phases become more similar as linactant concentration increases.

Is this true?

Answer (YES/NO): YES